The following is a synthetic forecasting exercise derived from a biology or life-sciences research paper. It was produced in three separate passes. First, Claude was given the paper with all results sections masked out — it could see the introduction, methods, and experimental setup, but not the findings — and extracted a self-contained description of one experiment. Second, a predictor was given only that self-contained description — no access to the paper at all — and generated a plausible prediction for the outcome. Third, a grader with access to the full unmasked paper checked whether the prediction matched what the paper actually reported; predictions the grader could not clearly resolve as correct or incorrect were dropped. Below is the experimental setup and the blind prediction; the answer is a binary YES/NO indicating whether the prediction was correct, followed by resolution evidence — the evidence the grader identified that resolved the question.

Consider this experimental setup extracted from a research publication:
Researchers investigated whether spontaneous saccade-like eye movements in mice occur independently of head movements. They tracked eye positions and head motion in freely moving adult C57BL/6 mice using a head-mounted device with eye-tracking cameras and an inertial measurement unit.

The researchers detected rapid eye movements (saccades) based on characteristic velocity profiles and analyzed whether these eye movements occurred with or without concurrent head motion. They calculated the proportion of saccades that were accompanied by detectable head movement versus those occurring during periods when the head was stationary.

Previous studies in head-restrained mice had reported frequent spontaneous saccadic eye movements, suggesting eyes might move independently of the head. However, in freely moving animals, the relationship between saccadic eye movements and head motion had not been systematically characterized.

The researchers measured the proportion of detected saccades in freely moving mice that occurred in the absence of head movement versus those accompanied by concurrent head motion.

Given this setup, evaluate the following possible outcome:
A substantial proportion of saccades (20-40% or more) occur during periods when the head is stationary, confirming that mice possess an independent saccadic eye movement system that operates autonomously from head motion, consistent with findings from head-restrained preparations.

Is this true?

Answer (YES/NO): NO